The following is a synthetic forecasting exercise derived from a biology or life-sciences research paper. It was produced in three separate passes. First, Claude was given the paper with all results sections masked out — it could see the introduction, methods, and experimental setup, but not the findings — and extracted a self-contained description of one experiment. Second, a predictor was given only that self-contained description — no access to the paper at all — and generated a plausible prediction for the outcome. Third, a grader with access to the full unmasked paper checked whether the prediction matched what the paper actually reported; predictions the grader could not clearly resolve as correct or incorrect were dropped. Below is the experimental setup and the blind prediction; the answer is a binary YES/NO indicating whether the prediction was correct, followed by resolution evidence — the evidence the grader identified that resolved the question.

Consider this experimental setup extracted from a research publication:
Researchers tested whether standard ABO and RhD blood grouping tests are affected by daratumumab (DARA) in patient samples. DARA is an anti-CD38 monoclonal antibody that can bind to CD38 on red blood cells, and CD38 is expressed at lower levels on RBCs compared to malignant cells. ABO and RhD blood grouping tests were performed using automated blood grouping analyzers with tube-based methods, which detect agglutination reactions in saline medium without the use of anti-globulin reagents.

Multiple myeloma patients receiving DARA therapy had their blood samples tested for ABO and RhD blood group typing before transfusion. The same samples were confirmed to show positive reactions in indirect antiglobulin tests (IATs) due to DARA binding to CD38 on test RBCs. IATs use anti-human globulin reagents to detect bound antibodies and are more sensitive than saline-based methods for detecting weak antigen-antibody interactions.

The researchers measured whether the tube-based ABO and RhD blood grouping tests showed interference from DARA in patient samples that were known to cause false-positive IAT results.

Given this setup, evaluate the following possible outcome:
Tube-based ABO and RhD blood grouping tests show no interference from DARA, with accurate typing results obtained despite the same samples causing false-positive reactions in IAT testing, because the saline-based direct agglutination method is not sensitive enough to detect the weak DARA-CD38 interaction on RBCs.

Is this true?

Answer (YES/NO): YES